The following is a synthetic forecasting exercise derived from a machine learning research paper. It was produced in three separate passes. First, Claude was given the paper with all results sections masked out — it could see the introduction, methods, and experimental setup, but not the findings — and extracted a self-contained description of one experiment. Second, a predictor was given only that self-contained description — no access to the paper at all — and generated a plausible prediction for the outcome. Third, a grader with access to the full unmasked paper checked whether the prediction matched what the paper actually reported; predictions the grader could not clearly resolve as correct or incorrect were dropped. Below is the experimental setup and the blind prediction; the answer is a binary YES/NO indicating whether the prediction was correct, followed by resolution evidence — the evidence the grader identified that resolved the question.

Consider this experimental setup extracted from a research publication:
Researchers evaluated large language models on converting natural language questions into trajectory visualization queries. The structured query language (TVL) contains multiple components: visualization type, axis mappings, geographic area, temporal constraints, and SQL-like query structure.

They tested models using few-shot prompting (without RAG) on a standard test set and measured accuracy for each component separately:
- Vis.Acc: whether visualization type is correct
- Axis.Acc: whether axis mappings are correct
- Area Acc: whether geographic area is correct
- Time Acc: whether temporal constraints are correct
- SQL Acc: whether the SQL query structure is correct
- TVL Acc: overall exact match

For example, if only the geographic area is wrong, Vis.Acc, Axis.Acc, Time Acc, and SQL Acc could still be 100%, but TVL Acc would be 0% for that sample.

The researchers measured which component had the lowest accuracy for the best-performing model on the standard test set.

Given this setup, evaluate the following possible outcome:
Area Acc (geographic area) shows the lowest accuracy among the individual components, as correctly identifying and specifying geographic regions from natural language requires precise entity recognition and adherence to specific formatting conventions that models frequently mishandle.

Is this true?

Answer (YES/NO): NO